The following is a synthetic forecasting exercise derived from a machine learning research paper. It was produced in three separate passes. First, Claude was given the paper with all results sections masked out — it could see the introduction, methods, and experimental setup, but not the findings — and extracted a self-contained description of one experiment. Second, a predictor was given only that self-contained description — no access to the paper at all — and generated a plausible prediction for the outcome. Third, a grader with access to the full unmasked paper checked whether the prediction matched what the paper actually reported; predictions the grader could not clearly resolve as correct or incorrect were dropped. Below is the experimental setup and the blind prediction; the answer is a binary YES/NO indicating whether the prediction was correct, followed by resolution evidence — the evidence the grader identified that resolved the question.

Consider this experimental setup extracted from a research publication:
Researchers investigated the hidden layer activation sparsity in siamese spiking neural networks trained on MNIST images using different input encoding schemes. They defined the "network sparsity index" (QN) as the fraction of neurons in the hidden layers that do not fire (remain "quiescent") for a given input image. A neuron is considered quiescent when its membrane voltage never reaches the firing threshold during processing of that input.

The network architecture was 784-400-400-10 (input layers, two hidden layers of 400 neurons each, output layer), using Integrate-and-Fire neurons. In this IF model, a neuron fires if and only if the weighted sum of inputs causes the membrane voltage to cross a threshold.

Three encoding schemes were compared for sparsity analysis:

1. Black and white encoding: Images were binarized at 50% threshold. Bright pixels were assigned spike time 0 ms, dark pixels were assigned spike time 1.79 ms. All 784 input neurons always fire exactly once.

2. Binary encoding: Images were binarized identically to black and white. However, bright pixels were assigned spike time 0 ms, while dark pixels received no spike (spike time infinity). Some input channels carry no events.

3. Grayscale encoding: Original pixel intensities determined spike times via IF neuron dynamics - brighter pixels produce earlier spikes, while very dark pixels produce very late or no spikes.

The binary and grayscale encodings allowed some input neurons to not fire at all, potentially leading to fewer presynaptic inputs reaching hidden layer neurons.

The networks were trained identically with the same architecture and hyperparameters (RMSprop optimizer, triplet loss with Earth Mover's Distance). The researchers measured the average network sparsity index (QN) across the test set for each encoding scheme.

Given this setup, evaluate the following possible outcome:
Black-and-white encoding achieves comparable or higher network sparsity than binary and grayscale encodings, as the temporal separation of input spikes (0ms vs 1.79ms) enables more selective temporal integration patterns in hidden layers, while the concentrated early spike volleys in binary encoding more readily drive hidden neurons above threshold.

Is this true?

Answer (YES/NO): NO